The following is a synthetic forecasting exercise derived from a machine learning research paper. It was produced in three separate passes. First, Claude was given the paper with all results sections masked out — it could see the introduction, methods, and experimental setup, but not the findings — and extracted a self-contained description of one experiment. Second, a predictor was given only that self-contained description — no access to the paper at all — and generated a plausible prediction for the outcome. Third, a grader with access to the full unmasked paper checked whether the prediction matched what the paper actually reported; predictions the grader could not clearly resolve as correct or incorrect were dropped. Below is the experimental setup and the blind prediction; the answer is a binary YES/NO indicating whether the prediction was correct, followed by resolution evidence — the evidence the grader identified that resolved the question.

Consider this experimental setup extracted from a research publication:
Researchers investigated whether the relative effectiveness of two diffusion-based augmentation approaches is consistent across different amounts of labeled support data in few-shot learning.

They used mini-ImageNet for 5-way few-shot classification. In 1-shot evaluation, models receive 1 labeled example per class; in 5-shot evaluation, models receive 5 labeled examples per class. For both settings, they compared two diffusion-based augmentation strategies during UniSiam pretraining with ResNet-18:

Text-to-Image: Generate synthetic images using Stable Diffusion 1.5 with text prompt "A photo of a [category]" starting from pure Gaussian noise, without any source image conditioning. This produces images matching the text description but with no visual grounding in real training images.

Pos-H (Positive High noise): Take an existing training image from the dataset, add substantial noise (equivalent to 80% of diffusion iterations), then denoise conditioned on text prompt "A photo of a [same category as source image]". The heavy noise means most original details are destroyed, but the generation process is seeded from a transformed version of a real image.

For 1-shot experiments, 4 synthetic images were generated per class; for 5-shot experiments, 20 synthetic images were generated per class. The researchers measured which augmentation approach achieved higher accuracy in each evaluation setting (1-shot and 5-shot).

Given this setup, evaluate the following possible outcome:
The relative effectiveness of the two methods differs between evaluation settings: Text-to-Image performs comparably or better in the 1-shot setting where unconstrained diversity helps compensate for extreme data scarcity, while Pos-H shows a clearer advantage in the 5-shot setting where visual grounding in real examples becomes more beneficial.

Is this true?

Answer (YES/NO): NO